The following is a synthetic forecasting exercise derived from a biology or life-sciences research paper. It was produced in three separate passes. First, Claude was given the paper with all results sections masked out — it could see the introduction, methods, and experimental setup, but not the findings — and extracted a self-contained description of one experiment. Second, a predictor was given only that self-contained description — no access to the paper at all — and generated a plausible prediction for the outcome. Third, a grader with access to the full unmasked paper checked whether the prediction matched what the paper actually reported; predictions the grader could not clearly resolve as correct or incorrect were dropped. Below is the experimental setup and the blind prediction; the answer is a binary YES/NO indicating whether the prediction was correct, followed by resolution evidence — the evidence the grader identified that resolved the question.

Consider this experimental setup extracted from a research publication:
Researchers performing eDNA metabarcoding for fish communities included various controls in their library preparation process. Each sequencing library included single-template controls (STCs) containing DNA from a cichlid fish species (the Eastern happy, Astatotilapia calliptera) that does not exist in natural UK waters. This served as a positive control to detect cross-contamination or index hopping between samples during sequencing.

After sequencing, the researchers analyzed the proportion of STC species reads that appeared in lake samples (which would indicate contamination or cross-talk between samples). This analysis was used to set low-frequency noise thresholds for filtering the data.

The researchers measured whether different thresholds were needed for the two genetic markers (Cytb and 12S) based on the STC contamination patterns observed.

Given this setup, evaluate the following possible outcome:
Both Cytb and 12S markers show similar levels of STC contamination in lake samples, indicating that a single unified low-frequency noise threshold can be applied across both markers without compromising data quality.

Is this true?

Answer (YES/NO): NO